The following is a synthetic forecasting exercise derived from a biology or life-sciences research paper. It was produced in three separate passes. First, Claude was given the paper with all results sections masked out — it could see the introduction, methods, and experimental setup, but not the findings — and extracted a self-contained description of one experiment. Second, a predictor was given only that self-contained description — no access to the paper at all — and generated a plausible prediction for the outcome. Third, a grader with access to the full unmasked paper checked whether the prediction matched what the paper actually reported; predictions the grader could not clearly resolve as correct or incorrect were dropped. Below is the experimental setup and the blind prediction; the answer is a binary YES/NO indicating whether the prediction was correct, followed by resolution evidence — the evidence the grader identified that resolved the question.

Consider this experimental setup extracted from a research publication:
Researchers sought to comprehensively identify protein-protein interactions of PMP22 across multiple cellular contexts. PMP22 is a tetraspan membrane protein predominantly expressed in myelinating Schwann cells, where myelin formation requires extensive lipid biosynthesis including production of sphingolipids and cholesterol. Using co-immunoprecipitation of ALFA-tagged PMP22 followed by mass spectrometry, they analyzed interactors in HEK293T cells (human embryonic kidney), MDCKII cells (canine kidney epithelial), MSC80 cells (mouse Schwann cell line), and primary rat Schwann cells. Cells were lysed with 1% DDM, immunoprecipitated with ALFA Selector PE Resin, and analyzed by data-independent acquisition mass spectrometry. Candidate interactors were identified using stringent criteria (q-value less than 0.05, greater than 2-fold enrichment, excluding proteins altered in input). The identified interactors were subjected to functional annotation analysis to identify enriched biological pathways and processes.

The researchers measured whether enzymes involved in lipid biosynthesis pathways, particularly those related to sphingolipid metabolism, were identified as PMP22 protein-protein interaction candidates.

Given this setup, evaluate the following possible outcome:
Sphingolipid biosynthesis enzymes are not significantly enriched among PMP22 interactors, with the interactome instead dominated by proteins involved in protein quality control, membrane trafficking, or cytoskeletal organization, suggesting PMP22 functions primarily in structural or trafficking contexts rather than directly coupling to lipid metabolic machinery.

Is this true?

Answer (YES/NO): NO